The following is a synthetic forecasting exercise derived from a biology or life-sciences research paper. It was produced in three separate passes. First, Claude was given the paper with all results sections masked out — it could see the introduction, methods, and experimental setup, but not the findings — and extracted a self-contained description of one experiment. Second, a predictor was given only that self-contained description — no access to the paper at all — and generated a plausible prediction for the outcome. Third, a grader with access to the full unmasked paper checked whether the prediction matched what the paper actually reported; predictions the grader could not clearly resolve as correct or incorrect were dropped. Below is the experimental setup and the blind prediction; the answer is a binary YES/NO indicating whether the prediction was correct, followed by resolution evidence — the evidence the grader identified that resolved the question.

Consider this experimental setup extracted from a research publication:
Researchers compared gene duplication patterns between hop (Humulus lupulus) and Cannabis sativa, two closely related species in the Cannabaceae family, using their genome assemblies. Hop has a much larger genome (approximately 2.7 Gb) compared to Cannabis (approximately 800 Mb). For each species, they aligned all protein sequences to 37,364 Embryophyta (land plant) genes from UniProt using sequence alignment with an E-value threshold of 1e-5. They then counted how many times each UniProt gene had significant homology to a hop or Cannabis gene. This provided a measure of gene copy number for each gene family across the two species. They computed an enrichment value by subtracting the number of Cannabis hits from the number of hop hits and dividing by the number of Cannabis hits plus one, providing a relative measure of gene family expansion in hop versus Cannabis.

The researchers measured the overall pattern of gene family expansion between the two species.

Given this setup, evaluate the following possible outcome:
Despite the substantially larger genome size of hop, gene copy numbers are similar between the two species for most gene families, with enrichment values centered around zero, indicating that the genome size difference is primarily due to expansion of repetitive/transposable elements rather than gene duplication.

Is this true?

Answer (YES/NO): NO